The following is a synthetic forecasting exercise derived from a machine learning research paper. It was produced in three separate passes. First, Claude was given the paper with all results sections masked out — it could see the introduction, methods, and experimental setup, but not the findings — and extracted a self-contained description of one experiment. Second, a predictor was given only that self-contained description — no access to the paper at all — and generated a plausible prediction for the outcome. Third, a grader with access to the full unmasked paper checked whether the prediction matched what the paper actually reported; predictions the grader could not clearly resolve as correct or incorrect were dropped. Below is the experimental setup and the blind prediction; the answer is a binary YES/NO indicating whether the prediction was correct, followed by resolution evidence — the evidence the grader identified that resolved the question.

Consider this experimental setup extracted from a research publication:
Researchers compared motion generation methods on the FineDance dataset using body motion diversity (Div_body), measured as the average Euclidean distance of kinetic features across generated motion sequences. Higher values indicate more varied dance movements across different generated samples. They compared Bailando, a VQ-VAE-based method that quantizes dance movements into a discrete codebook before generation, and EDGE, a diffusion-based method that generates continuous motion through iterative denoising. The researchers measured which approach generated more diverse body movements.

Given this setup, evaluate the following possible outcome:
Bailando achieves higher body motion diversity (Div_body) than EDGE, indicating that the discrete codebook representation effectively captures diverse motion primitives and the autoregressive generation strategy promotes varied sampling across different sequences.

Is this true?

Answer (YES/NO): NO